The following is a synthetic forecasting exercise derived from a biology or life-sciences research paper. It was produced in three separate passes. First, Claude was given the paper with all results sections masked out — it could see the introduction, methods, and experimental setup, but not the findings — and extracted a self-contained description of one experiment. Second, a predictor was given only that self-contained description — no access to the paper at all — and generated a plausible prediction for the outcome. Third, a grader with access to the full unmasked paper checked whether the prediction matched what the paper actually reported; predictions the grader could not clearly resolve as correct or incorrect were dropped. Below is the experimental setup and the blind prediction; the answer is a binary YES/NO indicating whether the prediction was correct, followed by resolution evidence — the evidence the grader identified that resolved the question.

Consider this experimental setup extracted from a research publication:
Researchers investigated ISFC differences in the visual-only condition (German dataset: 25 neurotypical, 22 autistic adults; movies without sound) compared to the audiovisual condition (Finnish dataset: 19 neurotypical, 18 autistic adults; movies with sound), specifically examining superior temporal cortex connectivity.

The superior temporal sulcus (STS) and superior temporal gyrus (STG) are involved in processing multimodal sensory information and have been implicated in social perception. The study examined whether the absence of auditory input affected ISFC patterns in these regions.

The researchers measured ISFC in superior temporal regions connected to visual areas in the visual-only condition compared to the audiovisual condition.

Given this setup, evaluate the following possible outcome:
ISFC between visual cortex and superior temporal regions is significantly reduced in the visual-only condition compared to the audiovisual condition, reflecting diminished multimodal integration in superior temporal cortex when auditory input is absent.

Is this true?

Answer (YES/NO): YES